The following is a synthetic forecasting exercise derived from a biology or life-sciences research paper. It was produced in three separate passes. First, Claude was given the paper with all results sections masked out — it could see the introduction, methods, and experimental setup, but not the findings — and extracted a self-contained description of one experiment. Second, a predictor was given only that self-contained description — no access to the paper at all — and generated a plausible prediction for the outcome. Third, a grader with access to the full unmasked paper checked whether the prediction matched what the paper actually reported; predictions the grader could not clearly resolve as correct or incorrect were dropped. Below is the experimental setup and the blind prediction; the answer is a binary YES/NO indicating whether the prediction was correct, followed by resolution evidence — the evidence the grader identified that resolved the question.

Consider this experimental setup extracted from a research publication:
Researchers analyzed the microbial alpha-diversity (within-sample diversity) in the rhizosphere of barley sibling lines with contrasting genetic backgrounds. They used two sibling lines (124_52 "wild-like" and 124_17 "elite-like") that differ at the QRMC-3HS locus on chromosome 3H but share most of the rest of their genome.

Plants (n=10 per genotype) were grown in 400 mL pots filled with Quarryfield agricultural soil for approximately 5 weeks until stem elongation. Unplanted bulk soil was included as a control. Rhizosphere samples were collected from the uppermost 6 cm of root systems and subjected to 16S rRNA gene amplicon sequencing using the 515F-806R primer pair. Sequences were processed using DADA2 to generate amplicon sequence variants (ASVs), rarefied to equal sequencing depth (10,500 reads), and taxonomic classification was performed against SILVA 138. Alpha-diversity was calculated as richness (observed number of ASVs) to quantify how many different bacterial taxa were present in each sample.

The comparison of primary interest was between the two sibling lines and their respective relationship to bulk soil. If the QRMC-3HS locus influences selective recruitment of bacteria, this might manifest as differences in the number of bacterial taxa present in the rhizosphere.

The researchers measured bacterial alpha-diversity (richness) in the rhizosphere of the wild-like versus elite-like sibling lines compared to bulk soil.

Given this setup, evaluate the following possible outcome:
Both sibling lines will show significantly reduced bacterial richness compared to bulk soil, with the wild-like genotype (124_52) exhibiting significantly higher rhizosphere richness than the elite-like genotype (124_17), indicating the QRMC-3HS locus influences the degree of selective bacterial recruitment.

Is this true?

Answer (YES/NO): NO